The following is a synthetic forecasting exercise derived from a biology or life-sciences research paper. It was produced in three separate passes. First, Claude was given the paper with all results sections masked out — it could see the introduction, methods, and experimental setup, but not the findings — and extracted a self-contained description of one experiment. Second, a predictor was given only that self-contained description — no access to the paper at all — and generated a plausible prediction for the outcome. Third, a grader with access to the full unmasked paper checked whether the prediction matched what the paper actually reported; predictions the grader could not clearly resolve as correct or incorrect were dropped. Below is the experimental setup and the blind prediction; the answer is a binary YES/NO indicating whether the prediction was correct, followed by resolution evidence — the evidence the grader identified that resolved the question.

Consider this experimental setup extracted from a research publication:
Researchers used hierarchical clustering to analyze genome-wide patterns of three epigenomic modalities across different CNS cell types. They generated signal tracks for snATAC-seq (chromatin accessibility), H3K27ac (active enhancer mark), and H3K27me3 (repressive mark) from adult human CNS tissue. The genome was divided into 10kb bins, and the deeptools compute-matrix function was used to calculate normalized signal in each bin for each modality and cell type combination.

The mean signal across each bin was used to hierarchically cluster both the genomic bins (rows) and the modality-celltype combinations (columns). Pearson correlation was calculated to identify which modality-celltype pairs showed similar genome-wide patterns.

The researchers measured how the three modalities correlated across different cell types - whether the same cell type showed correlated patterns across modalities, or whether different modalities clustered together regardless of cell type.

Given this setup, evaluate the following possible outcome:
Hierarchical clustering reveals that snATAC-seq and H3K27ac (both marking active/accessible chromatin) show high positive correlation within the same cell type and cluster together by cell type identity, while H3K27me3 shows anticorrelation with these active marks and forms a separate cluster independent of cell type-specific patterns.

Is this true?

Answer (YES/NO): NO